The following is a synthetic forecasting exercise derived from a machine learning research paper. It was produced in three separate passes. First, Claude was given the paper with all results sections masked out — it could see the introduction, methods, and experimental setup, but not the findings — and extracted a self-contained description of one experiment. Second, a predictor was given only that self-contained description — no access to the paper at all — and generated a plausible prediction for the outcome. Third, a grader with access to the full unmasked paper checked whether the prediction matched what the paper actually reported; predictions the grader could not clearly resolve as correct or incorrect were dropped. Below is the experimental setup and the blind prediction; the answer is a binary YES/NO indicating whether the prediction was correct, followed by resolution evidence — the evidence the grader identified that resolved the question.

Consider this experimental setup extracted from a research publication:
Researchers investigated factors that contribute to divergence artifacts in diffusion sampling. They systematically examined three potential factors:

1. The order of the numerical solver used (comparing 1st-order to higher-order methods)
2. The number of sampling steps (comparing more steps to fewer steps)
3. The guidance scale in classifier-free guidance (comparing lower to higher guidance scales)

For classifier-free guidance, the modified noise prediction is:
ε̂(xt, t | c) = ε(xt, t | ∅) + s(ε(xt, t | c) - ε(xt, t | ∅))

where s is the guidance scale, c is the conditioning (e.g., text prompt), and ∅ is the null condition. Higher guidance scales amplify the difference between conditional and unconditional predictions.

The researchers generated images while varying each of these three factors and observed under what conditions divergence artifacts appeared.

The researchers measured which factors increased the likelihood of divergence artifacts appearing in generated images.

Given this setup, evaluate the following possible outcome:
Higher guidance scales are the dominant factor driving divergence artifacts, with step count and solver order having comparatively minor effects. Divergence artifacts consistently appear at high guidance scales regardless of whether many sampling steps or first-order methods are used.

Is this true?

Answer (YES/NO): NO